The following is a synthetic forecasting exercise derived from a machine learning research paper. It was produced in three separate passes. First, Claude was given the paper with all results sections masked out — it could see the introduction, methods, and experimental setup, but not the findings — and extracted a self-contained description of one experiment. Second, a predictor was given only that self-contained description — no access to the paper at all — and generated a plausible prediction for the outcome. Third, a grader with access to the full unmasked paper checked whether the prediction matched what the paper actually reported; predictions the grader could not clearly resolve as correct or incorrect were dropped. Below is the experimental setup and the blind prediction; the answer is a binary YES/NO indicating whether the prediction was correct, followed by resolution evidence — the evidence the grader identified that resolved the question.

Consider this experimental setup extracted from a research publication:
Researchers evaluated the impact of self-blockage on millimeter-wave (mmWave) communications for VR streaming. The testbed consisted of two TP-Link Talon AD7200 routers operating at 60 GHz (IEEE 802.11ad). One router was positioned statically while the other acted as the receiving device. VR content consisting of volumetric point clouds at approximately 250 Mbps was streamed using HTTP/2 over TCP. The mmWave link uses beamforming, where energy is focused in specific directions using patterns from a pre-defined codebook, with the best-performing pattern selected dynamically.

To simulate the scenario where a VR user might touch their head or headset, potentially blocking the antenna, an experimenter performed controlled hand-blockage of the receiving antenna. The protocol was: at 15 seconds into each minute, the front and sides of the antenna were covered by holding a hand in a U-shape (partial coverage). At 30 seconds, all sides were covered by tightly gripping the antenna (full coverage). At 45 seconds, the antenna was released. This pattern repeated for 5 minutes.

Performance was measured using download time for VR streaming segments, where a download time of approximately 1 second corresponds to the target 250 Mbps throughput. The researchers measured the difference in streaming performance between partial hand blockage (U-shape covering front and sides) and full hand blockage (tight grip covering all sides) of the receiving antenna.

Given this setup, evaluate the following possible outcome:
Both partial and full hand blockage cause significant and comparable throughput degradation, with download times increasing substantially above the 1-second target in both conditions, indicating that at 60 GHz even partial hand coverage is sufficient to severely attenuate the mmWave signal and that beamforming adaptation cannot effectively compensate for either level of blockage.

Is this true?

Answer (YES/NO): NO